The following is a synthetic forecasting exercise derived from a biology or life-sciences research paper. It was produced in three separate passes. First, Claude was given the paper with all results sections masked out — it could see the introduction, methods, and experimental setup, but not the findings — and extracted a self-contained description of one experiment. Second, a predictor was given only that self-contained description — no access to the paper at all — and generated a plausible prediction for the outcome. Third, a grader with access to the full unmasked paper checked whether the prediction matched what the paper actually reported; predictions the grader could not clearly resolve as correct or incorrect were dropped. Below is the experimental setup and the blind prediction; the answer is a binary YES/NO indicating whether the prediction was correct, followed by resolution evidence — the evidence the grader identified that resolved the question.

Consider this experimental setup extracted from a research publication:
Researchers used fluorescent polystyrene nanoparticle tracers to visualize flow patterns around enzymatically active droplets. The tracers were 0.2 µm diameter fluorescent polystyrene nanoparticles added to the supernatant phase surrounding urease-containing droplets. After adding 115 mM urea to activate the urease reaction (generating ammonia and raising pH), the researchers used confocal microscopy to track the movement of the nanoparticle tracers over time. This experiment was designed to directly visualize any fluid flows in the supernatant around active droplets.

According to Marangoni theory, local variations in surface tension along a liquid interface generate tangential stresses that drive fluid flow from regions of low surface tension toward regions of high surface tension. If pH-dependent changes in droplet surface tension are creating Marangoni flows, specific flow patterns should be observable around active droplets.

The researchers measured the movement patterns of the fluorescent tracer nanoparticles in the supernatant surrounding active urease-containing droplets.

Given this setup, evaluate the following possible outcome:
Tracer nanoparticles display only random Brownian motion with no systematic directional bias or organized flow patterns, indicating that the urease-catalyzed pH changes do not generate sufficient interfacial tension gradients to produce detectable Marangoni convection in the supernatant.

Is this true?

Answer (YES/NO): NO